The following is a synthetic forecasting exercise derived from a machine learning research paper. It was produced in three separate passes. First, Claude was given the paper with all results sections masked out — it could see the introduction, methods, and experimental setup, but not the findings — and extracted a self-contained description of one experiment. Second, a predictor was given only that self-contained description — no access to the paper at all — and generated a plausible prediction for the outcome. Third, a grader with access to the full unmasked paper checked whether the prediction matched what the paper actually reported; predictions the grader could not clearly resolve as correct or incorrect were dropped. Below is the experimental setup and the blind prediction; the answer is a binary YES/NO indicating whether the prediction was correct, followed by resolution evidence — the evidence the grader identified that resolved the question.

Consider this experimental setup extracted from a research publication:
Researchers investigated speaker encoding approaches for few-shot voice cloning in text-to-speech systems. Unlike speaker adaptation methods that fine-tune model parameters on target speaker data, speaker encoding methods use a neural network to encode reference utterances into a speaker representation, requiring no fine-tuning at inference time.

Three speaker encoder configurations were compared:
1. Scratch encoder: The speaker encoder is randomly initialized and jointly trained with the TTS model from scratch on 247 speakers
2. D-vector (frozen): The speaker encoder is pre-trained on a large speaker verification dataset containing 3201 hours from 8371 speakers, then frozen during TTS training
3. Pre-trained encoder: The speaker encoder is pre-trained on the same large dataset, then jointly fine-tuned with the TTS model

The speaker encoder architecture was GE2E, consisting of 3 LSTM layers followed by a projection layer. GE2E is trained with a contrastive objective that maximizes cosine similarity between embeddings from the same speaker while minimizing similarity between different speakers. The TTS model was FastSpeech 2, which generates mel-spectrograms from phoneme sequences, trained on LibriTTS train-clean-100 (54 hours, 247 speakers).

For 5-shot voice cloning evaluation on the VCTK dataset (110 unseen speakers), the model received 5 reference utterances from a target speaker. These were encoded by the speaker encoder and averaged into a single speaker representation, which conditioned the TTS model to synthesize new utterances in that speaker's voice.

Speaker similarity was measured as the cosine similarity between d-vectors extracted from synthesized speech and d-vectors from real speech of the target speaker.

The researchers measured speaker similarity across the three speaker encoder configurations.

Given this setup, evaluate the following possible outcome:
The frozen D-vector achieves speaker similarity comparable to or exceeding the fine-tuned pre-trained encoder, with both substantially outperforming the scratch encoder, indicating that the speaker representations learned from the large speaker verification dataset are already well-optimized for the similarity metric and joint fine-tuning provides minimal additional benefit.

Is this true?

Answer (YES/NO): NO